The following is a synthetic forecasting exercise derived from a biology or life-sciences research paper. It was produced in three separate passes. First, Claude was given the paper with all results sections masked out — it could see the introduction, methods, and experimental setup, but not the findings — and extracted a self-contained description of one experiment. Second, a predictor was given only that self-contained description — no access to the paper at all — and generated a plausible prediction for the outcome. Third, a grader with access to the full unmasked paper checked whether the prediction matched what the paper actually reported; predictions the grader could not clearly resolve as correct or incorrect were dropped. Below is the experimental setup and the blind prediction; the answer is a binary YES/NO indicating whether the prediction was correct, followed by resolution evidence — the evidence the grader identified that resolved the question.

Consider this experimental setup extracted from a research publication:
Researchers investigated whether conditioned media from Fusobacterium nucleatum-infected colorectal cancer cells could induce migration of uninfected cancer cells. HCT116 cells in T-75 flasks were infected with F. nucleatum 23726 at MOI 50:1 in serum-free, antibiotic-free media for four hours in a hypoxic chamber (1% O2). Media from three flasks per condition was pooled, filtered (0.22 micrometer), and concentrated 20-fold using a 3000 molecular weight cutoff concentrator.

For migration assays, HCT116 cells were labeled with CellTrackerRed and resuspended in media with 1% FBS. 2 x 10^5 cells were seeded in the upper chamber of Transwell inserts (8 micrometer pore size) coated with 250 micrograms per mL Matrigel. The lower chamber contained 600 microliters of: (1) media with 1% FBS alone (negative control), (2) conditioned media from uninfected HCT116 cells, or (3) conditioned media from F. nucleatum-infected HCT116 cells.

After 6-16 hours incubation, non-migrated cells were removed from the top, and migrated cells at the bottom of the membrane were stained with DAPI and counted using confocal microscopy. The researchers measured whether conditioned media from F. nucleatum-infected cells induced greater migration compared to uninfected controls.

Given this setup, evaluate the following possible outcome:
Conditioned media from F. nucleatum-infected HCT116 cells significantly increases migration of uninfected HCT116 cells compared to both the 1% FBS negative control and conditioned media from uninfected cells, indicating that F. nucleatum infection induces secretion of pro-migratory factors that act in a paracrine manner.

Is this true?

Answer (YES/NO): YES